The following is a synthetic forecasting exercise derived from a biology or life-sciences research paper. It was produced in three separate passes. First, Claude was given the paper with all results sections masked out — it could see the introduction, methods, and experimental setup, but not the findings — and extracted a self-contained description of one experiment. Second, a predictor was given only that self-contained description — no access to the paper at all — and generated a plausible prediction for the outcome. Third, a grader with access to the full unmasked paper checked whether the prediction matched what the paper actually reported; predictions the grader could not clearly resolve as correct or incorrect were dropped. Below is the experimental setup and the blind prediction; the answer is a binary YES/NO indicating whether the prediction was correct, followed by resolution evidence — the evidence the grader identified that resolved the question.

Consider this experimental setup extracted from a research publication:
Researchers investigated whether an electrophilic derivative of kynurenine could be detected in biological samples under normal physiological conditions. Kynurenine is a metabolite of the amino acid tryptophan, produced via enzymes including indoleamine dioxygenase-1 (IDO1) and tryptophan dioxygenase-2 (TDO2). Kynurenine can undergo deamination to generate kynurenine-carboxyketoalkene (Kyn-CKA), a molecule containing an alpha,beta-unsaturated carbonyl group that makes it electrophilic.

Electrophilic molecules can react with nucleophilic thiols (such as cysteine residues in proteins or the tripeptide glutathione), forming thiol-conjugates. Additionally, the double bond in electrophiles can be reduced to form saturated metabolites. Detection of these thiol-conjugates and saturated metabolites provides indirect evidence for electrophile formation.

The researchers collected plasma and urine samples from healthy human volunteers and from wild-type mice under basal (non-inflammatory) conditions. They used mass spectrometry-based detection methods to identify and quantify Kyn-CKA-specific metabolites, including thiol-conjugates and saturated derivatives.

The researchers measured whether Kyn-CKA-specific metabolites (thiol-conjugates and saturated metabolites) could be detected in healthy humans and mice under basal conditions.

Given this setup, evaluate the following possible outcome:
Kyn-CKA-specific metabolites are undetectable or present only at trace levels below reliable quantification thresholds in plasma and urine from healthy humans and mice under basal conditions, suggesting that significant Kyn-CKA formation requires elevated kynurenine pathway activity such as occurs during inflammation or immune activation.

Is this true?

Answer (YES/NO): NO